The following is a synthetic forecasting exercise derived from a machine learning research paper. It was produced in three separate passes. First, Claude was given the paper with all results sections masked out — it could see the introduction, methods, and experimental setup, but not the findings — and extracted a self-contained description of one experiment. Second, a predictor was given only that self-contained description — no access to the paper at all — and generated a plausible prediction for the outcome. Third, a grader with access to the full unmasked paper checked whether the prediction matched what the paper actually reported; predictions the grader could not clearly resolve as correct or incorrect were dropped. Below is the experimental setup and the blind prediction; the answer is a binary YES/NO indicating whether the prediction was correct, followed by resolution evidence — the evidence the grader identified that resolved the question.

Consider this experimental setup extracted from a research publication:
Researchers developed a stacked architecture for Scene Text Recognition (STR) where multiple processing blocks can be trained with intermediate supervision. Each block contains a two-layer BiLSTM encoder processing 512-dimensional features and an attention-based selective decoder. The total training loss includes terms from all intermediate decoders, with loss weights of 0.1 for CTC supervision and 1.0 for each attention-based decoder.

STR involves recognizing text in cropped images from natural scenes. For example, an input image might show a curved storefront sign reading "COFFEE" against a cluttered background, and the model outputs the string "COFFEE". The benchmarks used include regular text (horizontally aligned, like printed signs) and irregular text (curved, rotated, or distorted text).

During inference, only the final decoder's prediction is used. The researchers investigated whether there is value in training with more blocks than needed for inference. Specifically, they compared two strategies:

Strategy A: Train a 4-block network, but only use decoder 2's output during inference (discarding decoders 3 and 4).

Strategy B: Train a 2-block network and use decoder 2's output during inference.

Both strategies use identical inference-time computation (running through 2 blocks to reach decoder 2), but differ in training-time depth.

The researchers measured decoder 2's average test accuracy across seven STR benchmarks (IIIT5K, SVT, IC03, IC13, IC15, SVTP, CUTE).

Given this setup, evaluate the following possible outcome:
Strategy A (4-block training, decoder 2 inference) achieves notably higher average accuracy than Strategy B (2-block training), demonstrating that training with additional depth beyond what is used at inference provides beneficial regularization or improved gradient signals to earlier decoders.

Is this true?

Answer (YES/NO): YES